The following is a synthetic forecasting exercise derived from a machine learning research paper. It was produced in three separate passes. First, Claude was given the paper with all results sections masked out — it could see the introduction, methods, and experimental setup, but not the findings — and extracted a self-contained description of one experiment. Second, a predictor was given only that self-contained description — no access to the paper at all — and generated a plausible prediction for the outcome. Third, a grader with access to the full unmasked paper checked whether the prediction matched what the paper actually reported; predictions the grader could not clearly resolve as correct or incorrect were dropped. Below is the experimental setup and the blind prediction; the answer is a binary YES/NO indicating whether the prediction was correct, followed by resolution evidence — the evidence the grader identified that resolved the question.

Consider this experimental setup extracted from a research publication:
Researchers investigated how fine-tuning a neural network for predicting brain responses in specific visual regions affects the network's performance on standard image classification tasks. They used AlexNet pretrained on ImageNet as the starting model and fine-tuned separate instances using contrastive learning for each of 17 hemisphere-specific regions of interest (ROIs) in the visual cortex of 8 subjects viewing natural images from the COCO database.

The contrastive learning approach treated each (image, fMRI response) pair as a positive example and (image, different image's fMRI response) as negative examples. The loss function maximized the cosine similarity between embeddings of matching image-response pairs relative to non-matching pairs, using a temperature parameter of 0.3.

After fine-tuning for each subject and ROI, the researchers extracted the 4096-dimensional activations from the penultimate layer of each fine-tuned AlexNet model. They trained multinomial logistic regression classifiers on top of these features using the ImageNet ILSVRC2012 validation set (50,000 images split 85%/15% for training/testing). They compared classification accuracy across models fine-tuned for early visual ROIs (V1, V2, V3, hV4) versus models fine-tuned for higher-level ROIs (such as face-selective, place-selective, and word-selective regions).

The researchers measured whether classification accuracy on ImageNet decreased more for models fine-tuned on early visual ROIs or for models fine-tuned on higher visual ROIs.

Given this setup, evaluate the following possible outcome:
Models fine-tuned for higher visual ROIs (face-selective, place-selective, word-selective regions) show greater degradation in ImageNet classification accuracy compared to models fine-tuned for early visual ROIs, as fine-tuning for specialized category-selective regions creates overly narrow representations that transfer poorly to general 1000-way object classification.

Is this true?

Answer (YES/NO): NO